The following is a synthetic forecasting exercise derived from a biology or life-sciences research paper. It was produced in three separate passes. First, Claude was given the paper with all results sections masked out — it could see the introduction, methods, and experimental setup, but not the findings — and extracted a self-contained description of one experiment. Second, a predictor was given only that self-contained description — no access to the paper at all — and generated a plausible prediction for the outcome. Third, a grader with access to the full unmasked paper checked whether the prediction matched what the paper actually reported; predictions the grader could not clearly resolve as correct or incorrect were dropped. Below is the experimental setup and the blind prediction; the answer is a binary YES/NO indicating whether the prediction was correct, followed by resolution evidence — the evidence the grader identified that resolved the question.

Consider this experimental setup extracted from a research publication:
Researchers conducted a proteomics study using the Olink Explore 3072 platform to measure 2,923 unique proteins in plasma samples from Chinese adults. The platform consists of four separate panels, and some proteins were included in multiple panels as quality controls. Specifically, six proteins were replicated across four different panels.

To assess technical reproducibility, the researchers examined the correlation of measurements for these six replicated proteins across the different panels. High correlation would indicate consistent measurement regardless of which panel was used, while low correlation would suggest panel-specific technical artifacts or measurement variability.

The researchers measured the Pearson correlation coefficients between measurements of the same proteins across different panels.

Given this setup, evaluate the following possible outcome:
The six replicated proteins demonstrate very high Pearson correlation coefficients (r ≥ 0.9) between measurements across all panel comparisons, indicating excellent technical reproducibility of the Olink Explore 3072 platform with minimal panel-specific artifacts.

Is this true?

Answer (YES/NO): NO